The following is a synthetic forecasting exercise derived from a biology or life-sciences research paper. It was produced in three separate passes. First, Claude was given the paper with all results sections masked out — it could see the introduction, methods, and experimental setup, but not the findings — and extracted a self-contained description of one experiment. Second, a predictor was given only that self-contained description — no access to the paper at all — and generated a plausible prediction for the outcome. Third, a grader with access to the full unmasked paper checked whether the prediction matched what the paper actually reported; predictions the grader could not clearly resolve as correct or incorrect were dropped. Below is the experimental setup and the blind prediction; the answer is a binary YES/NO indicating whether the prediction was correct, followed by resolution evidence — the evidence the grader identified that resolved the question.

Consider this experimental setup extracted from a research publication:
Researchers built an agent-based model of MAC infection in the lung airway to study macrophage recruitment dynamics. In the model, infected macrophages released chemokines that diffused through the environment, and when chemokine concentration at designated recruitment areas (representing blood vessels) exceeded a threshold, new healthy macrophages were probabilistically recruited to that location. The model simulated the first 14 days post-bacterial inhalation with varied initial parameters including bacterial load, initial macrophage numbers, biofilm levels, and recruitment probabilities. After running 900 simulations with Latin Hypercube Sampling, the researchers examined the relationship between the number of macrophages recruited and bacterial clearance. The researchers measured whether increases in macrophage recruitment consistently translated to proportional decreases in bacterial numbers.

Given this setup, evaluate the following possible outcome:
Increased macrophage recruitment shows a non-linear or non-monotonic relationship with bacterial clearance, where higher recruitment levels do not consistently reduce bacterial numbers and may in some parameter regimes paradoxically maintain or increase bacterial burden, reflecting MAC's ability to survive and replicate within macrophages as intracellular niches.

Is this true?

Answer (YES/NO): NO